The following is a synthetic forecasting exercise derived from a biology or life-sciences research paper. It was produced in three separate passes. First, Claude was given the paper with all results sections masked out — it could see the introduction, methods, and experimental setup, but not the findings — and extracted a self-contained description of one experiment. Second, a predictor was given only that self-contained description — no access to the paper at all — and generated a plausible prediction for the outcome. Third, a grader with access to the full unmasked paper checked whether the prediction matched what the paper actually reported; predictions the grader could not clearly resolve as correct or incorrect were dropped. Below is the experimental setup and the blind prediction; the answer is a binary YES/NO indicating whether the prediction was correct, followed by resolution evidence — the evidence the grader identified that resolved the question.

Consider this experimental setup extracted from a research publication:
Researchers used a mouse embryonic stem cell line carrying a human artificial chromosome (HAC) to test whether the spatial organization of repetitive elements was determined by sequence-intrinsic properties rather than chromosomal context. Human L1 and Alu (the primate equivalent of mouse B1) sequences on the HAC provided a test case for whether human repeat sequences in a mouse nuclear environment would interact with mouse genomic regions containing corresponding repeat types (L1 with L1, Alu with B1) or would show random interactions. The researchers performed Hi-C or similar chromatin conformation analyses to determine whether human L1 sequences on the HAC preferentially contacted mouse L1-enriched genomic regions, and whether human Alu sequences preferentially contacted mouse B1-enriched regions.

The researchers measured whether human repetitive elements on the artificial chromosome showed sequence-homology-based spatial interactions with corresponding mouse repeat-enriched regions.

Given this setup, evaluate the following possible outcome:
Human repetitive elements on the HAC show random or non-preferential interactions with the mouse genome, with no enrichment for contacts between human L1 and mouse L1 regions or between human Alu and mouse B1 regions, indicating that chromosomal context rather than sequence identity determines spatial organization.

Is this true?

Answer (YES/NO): NO